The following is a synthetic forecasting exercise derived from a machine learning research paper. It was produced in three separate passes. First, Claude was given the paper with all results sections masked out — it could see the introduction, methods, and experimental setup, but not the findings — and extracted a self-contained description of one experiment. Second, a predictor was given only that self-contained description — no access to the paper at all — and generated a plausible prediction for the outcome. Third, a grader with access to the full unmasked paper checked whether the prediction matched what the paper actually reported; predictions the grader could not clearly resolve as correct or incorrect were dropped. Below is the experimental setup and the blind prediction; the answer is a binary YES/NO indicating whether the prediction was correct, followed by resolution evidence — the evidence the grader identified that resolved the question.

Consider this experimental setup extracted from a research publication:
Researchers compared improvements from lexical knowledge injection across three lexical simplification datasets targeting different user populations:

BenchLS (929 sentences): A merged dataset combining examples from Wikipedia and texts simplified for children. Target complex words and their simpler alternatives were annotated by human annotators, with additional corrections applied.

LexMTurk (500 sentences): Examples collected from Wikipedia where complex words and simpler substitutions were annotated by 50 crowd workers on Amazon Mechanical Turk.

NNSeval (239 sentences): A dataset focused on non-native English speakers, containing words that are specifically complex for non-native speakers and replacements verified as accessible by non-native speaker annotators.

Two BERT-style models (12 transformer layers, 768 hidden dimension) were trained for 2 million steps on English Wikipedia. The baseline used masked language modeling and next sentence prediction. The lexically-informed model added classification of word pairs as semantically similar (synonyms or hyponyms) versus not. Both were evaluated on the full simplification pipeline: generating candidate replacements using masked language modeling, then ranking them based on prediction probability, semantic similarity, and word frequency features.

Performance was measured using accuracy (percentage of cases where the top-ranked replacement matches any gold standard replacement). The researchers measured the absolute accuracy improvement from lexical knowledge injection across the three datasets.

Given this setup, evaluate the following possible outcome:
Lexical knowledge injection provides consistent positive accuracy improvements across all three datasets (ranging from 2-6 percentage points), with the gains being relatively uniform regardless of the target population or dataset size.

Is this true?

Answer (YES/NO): NO